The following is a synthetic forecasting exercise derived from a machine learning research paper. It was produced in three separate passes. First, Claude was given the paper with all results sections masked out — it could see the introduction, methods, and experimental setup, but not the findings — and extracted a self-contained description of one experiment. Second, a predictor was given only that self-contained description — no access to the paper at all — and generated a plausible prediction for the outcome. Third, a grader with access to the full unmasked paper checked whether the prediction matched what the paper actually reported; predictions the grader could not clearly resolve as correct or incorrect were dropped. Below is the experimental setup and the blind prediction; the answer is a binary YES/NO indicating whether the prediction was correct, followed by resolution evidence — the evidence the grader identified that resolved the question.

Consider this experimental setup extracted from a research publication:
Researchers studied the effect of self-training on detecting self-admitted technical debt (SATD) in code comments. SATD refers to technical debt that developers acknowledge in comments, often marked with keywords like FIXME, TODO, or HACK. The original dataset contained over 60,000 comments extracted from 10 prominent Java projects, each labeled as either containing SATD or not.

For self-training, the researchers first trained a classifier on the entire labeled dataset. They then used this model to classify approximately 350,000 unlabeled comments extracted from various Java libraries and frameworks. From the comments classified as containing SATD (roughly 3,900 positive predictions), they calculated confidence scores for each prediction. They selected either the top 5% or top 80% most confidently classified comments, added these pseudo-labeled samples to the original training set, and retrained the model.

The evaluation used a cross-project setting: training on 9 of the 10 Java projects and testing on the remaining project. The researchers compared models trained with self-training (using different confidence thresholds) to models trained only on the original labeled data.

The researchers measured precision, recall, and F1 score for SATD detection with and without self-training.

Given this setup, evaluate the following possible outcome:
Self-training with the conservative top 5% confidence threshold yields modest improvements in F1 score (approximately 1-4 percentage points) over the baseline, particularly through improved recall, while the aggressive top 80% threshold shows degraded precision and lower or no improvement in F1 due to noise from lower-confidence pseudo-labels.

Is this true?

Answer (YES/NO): NO